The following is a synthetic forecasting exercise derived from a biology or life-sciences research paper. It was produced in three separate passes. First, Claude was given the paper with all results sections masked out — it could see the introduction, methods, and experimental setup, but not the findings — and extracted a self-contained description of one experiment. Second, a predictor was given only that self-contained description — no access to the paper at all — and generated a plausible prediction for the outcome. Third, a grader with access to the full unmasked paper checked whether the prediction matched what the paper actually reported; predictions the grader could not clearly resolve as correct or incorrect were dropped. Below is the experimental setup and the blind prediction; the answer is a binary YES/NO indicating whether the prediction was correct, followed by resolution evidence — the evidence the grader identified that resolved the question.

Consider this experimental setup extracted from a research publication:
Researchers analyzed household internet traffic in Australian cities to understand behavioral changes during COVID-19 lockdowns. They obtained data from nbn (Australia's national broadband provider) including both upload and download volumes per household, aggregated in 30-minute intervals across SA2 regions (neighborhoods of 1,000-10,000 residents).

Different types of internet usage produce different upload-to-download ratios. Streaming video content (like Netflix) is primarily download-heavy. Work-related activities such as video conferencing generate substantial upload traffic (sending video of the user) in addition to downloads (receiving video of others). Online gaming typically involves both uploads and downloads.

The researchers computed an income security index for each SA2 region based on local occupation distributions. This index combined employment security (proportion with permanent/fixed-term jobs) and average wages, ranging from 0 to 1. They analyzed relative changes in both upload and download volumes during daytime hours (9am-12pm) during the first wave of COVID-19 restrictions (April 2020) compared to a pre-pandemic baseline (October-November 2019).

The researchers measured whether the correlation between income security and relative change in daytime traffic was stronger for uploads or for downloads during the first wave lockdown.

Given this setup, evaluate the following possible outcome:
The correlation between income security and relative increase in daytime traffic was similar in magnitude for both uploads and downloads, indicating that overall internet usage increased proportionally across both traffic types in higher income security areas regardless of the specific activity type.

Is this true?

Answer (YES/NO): NO